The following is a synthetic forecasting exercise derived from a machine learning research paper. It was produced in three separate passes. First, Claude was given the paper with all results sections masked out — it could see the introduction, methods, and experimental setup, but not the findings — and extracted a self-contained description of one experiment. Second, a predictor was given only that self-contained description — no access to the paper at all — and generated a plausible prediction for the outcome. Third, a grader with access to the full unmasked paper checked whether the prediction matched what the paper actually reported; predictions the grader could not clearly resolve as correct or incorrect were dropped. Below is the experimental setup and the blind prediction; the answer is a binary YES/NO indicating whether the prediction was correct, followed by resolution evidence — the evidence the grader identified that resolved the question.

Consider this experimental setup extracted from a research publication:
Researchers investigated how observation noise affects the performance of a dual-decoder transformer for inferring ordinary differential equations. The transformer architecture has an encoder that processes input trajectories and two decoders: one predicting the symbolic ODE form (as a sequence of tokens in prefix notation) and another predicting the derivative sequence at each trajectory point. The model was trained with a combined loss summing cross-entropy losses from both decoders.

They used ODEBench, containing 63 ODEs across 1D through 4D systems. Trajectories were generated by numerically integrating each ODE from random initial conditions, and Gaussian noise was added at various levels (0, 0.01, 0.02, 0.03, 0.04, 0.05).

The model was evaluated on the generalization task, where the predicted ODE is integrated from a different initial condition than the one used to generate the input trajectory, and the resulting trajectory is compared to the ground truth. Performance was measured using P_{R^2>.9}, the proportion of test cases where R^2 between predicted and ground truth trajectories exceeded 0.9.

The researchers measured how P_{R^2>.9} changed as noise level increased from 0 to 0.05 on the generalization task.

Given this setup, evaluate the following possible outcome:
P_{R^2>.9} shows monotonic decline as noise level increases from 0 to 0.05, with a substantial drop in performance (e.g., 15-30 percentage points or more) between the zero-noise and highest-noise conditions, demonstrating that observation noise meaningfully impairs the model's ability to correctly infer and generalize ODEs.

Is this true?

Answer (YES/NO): NO